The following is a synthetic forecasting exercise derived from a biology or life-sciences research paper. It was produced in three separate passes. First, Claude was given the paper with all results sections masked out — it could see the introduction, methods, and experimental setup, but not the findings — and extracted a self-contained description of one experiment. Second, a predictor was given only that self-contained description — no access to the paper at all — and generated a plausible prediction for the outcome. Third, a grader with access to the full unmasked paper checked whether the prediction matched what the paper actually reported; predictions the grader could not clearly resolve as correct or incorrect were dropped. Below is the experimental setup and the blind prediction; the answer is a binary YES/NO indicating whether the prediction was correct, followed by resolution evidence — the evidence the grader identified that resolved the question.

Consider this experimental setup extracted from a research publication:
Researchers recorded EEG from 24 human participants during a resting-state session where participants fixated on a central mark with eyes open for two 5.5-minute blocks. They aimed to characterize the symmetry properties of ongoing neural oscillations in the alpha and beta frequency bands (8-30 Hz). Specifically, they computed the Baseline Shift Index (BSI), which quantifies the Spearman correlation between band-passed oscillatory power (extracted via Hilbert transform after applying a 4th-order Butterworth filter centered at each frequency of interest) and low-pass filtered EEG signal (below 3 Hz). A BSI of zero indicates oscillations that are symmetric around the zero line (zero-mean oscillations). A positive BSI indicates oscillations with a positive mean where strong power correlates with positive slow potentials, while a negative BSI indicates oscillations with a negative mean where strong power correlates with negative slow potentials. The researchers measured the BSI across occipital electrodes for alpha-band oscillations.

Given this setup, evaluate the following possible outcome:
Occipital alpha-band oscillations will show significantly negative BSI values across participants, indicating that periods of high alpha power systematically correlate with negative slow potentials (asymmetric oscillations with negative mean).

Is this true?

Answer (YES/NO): YES